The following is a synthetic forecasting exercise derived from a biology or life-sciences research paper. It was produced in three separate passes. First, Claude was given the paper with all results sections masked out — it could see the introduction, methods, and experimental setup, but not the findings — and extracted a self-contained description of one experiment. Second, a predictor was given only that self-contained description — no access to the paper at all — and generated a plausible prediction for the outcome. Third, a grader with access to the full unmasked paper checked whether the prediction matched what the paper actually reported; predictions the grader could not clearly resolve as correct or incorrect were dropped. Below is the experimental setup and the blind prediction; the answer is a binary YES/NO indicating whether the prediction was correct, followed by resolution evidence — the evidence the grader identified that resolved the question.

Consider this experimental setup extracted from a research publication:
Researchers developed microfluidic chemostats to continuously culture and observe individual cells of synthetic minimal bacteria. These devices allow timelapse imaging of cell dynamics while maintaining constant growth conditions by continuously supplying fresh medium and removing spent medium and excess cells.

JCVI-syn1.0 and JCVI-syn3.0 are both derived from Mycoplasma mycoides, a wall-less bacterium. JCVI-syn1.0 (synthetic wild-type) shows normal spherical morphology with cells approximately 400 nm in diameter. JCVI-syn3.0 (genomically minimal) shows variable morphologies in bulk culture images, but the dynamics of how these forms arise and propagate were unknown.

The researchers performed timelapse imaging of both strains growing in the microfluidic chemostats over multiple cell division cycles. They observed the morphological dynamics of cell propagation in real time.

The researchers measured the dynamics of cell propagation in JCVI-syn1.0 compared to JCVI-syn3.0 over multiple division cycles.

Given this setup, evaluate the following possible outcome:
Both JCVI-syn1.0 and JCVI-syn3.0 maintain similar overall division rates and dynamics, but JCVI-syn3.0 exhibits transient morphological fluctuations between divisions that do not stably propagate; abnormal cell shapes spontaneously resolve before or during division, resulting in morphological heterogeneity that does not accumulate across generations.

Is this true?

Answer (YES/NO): NO